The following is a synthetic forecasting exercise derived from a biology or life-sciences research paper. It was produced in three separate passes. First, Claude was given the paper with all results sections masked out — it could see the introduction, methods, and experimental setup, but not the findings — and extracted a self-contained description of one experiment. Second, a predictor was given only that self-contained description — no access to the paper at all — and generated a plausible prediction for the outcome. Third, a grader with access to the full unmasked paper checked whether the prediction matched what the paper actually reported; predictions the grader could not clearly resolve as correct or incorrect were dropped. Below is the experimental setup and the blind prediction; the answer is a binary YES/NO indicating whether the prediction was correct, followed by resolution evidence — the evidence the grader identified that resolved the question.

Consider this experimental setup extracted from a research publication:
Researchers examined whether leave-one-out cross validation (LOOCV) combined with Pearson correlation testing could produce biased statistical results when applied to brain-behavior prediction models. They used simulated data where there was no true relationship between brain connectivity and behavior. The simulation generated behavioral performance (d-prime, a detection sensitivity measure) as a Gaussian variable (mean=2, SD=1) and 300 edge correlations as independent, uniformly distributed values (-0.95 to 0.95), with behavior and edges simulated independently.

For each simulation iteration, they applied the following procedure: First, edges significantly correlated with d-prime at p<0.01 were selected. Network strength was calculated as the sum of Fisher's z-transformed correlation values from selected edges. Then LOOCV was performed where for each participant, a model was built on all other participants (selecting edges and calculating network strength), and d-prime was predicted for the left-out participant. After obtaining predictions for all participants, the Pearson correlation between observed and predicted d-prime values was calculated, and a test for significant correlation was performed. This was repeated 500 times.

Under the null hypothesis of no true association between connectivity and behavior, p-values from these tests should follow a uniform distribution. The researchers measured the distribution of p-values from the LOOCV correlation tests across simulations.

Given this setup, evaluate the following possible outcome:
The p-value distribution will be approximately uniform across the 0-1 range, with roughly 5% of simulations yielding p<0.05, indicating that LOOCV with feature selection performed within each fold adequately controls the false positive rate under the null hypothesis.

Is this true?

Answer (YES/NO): NO